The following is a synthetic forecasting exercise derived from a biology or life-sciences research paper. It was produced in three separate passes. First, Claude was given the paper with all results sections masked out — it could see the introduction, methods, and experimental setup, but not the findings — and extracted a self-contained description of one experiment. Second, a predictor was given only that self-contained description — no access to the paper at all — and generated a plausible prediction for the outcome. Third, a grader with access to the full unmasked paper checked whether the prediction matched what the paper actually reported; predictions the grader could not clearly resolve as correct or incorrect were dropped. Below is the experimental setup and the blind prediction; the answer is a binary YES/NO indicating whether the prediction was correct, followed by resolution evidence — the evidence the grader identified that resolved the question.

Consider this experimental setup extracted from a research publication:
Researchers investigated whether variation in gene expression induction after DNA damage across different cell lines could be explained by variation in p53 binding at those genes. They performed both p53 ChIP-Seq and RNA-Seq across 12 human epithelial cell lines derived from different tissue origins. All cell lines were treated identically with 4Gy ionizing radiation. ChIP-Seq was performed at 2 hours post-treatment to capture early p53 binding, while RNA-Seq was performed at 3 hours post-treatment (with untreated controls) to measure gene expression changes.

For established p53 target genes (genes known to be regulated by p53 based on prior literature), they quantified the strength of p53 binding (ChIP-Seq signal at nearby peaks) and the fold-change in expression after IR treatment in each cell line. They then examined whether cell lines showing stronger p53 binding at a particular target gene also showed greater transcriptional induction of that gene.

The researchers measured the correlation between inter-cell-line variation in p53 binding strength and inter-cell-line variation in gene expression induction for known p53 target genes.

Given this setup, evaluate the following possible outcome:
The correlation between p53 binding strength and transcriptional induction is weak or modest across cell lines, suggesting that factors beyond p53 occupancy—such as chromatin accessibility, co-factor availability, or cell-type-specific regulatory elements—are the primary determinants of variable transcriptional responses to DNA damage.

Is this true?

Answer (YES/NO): YES